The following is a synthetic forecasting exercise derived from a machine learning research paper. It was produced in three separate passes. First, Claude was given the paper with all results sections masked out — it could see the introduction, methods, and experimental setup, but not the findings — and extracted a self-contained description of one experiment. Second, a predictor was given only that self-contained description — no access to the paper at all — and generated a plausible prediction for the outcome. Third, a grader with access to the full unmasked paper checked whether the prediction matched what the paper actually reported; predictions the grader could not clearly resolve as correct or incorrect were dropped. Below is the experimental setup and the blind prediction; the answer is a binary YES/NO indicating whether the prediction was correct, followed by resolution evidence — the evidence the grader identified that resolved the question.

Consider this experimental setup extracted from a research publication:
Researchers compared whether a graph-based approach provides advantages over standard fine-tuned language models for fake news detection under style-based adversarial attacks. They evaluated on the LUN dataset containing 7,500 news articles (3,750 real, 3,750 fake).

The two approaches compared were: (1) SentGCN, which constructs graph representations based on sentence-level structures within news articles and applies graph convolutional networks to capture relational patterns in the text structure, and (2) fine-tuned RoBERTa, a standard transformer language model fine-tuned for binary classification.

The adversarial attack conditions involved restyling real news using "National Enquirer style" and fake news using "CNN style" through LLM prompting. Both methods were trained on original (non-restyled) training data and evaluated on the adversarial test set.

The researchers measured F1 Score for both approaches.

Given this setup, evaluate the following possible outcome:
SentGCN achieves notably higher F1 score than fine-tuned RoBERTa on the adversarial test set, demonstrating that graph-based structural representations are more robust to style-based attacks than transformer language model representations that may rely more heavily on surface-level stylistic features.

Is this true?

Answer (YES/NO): YES